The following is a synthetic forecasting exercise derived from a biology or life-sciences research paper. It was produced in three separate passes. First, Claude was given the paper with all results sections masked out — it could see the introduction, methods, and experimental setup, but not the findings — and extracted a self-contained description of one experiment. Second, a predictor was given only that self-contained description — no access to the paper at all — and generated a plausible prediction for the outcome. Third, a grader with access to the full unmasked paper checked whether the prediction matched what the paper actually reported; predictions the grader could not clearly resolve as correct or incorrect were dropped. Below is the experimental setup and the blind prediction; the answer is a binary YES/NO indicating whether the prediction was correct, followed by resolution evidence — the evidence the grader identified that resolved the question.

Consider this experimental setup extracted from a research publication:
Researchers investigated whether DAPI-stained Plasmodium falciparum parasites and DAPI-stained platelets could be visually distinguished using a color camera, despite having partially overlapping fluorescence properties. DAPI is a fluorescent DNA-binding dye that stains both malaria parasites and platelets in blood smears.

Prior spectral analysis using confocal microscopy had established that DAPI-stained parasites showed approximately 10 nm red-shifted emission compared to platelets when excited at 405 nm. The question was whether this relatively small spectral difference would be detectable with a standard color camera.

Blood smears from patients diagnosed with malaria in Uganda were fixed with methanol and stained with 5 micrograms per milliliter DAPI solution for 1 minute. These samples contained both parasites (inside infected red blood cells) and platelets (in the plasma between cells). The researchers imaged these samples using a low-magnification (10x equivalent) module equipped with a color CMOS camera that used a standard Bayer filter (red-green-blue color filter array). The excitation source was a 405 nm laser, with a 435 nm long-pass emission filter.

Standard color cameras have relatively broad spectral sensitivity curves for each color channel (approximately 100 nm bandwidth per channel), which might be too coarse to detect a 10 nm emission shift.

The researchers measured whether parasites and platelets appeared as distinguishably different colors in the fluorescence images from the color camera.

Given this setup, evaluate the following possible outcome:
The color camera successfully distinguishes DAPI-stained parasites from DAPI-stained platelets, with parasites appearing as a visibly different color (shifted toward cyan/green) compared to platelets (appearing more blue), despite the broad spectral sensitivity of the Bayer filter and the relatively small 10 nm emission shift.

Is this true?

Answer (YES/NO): YES